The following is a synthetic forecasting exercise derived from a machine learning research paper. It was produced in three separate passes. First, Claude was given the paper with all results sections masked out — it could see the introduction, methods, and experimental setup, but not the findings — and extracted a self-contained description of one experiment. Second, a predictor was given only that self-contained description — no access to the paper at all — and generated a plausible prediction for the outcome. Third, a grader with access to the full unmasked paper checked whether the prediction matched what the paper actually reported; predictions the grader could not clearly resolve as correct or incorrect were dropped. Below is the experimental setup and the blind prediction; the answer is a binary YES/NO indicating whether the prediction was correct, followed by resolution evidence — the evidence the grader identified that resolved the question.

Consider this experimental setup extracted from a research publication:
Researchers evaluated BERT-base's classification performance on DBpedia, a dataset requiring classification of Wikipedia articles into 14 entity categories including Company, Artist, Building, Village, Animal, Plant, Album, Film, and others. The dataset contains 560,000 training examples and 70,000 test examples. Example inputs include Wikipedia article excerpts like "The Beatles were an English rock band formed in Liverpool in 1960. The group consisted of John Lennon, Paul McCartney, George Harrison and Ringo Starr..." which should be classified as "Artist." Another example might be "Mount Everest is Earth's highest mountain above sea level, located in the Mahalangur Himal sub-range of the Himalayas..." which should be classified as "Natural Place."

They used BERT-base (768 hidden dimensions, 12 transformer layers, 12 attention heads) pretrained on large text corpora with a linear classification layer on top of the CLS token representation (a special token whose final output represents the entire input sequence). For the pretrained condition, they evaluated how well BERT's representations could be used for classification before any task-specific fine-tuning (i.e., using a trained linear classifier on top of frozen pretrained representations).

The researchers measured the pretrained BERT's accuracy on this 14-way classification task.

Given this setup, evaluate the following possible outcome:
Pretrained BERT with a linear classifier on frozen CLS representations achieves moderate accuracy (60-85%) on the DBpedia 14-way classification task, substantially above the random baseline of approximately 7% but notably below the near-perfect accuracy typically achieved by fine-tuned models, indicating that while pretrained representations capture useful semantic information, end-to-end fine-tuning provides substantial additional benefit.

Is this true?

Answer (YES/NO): NO